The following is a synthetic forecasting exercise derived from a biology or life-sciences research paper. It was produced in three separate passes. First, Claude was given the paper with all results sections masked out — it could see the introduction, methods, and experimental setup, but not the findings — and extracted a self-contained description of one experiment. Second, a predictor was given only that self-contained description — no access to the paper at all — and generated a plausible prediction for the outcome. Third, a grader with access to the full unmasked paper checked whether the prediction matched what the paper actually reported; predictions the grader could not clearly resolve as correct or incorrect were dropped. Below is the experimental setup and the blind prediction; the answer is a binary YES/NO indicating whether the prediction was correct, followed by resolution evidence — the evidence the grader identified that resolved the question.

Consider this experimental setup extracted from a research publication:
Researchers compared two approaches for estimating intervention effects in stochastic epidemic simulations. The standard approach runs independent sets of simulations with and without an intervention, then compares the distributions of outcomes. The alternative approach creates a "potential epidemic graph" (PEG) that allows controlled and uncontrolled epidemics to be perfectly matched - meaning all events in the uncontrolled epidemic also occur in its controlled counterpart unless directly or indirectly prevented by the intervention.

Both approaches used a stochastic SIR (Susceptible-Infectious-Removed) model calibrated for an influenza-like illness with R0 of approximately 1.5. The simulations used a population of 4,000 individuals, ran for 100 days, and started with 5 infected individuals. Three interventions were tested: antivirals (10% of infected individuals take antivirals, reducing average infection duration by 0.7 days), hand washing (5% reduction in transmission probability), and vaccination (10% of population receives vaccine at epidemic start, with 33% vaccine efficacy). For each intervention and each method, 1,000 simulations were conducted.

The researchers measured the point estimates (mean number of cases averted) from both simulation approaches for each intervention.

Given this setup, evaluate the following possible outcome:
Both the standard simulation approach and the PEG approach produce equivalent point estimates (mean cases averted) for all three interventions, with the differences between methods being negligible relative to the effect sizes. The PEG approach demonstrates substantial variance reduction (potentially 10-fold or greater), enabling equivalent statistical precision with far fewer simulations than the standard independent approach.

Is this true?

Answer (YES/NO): NO